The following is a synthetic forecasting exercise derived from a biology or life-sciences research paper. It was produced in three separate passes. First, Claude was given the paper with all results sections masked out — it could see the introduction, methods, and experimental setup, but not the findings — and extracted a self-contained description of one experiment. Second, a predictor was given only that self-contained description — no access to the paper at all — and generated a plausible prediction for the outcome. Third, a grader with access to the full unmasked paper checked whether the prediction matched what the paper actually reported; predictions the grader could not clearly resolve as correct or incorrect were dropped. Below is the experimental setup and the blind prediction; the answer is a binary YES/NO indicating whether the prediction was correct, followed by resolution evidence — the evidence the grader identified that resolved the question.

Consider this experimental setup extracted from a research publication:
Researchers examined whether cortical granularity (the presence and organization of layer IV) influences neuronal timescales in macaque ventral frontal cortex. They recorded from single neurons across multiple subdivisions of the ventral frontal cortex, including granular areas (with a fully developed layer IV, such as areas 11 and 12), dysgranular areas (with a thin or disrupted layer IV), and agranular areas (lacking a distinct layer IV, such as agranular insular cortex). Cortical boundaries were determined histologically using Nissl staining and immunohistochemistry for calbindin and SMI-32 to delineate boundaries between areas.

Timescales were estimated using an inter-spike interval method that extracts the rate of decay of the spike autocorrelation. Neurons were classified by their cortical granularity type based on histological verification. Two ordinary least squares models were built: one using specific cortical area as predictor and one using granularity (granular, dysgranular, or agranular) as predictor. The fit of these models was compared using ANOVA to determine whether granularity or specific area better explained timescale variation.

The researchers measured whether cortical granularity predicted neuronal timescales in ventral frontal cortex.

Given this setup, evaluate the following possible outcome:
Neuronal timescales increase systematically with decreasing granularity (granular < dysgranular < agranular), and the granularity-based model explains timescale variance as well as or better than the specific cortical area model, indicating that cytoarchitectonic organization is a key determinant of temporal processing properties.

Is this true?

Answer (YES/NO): NO